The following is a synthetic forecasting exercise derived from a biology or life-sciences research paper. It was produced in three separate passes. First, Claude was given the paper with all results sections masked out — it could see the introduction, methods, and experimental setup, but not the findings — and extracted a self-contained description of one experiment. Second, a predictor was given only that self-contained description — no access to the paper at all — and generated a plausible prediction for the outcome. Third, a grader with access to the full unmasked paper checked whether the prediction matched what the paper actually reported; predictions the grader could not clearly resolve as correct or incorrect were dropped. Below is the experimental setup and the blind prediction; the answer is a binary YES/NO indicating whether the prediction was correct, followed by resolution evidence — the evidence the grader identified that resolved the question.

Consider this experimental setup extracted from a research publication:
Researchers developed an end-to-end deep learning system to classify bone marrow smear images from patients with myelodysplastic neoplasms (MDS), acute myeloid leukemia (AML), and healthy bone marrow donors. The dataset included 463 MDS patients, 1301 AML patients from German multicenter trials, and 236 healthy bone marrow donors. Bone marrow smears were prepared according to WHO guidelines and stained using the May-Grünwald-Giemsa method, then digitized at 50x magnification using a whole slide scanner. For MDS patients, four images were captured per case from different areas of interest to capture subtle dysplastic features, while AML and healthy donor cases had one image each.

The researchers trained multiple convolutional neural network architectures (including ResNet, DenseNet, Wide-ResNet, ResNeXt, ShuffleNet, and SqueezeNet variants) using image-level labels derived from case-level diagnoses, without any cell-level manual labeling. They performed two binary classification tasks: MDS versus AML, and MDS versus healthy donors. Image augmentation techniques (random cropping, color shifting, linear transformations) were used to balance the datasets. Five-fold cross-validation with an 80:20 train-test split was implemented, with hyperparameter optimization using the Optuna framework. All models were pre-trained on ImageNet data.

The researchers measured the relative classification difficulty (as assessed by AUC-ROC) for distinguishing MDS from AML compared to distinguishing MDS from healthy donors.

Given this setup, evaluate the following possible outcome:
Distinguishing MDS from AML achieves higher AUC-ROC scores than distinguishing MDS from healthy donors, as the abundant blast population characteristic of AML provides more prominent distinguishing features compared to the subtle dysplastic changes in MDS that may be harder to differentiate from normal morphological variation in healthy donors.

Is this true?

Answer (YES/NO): YES